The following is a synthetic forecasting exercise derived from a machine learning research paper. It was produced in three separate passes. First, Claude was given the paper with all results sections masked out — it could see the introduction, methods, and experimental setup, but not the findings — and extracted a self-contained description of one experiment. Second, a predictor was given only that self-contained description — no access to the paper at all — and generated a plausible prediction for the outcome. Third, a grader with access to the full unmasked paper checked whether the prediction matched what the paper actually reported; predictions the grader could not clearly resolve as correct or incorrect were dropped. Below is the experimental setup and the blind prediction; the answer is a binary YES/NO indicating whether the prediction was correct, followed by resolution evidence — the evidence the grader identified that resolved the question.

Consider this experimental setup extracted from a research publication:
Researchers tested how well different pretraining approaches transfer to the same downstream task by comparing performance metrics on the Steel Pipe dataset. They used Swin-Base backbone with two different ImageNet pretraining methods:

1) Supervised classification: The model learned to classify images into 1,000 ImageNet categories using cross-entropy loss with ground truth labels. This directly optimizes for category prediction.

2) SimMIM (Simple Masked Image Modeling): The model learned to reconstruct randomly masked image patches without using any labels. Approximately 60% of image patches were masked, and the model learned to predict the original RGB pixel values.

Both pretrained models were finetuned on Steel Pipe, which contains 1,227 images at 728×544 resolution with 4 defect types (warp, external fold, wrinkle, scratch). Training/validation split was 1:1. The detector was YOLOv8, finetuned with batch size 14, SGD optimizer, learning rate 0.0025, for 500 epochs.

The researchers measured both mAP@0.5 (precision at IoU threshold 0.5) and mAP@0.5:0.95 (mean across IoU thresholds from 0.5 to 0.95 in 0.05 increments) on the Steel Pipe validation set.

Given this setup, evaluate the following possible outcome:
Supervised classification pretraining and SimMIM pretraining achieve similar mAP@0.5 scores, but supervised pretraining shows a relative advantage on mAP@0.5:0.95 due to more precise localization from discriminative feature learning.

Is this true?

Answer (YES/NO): NO